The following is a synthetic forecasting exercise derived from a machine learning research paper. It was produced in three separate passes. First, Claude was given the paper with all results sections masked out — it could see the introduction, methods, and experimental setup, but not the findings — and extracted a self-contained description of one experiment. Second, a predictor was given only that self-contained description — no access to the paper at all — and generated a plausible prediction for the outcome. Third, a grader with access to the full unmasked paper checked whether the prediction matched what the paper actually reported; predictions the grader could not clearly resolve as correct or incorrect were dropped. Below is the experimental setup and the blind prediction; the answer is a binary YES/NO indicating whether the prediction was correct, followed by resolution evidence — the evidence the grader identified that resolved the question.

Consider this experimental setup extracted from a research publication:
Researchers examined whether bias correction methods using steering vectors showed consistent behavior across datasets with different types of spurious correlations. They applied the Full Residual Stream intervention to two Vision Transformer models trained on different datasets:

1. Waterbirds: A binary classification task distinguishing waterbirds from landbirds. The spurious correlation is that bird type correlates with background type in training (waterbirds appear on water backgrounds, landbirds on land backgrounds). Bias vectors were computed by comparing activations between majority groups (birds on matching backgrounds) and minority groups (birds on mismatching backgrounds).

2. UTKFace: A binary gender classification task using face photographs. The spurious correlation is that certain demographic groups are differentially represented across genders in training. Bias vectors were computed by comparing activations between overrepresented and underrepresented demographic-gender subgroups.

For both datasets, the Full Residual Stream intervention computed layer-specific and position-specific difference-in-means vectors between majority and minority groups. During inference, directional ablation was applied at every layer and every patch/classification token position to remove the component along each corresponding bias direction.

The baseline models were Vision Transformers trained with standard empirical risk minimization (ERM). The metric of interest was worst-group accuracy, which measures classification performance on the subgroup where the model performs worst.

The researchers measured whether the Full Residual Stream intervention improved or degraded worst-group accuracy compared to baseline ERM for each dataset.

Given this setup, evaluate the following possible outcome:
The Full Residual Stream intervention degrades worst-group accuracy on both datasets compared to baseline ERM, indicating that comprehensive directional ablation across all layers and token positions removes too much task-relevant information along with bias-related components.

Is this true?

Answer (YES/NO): NO